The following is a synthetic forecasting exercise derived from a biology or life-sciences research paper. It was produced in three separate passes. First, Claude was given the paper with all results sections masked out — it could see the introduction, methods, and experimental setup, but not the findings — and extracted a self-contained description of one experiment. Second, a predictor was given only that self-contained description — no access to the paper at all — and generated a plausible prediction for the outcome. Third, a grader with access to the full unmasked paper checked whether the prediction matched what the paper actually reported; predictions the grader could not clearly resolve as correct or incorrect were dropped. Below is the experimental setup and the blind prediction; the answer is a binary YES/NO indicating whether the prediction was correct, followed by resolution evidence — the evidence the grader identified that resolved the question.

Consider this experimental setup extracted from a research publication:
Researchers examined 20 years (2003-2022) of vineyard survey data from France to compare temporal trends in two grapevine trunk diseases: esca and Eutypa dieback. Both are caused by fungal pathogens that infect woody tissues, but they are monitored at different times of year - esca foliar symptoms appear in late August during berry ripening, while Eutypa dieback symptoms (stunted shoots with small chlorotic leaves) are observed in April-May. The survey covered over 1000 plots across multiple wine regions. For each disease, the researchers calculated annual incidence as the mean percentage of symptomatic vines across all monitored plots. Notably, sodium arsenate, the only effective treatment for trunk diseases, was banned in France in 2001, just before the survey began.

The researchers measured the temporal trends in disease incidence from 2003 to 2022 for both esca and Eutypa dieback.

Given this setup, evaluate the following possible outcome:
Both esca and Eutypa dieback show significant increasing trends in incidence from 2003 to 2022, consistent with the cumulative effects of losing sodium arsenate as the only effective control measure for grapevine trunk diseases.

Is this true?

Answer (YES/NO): NO